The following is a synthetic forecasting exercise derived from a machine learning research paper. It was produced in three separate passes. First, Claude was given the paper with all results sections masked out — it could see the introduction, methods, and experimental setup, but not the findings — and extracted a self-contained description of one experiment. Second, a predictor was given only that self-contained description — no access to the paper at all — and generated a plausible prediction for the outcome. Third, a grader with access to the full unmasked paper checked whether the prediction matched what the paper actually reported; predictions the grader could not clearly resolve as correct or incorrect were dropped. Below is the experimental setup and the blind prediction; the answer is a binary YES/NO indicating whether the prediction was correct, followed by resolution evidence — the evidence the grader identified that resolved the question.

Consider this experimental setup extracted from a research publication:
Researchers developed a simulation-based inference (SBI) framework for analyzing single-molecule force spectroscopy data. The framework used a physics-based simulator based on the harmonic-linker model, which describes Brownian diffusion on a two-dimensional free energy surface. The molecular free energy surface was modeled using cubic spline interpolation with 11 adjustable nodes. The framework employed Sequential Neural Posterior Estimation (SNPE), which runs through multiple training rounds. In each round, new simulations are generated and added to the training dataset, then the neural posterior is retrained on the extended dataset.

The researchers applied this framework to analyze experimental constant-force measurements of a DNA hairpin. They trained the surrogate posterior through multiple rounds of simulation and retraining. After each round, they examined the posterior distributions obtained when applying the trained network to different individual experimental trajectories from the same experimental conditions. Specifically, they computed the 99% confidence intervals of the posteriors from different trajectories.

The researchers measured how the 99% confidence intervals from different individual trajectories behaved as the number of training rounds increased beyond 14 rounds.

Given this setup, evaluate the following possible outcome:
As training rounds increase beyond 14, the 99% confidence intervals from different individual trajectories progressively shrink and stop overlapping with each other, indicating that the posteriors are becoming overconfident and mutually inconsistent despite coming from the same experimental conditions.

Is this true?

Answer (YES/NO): YES